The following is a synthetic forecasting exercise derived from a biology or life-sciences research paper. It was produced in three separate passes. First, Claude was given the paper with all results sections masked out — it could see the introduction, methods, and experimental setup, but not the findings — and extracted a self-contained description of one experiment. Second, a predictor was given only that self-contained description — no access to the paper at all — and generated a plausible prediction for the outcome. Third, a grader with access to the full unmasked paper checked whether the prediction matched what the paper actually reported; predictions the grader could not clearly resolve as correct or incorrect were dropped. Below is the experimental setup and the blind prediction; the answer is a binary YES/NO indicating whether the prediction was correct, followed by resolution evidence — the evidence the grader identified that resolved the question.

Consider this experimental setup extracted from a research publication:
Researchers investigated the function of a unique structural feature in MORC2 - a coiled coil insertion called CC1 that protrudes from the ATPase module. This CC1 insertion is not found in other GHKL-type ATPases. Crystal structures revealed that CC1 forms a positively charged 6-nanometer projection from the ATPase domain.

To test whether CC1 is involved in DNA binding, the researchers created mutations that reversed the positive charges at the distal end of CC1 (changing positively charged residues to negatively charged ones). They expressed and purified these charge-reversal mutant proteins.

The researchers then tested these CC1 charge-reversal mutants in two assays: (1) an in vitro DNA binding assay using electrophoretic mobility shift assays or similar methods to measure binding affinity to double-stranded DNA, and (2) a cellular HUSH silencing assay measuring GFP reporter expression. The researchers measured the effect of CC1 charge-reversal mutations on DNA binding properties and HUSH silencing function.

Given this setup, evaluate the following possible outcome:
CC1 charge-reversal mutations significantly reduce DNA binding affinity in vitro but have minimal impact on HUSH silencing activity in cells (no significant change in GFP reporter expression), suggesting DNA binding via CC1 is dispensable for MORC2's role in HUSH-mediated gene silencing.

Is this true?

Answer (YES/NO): NO